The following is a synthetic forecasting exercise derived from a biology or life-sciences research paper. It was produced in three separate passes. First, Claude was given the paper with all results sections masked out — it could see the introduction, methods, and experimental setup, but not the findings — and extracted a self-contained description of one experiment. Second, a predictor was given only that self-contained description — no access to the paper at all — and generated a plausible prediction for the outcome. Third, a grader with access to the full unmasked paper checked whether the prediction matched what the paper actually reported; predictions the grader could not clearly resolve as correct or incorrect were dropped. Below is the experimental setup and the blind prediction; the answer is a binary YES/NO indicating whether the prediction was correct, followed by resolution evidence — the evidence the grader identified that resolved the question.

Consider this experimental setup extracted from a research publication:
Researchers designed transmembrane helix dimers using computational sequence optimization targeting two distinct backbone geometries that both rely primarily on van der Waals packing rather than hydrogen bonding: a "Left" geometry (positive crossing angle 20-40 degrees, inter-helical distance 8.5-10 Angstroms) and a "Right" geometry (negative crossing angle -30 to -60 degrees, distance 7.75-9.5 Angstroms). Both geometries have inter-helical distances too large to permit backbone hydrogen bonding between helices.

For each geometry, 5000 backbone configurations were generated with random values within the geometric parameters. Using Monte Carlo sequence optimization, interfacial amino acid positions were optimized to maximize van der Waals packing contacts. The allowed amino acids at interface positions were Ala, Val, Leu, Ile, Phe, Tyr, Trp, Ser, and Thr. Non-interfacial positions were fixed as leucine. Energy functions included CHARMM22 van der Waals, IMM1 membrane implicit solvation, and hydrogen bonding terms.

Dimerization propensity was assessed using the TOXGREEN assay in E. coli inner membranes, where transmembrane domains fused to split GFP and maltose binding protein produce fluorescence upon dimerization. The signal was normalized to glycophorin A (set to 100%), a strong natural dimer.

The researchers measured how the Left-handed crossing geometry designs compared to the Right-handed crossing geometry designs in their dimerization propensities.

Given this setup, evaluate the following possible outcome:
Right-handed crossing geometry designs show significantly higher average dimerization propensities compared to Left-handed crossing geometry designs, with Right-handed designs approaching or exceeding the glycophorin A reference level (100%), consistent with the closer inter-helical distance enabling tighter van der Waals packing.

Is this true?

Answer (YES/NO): NO